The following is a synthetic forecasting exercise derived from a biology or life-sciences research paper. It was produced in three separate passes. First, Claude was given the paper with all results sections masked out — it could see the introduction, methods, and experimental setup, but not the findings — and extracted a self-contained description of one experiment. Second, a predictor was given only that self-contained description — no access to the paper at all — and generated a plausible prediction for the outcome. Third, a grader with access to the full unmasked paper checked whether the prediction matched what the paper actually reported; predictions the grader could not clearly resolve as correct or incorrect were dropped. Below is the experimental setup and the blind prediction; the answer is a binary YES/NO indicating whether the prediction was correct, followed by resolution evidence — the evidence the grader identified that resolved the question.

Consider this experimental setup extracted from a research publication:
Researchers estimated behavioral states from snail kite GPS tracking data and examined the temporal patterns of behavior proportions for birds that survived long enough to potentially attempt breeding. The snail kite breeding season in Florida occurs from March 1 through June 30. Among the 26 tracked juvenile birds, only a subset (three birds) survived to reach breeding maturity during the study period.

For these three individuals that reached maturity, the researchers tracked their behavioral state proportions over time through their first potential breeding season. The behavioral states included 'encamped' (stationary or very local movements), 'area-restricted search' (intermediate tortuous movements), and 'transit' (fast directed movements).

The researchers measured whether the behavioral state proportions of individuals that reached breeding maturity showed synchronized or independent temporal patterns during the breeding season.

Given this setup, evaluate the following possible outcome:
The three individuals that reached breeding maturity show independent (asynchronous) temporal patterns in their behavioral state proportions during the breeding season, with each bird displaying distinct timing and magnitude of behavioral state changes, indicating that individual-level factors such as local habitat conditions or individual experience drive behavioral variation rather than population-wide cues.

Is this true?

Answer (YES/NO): NO